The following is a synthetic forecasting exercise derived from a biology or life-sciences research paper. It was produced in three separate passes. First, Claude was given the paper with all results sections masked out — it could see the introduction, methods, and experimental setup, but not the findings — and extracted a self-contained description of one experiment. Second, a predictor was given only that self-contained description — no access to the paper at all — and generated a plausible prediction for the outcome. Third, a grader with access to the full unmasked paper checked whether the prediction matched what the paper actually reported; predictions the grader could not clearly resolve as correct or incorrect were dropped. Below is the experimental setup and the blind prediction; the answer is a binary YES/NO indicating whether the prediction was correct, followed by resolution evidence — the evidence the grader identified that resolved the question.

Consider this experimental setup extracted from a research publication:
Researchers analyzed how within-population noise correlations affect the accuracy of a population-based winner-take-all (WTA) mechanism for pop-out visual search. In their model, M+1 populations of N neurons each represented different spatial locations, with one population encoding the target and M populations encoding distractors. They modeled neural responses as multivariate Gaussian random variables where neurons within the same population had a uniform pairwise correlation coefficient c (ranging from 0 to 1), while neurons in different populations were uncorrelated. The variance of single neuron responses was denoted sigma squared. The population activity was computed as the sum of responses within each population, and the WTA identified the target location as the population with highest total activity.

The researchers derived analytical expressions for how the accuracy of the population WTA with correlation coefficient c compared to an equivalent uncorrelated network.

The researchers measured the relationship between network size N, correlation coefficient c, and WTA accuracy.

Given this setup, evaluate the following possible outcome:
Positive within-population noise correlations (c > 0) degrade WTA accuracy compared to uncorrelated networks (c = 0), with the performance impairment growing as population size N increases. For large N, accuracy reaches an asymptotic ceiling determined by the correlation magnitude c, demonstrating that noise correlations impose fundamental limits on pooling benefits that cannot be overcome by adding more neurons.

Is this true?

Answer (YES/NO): YES